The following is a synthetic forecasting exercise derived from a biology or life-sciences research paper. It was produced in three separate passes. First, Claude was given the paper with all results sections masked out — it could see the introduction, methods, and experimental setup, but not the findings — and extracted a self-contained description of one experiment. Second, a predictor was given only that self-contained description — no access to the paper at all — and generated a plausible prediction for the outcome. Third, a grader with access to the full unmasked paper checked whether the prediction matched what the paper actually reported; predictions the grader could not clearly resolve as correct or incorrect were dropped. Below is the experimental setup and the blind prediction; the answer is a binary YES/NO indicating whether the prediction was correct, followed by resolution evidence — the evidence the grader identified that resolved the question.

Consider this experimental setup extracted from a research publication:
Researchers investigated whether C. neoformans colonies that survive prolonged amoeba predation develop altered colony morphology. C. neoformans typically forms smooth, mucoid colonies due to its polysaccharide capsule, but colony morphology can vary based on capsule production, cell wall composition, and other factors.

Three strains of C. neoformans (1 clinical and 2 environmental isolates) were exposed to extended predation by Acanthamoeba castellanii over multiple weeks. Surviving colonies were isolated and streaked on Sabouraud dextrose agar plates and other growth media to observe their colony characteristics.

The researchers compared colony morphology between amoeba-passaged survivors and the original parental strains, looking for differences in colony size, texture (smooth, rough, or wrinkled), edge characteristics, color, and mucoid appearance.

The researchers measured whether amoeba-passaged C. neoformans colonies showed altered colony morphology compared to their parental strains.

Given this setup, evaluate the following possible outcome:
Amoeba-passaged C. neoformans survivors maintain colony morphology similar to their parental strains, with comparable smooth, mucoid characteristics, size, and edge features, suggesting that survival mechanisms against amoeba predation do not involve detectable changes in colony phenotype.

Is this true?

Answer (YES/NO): NO